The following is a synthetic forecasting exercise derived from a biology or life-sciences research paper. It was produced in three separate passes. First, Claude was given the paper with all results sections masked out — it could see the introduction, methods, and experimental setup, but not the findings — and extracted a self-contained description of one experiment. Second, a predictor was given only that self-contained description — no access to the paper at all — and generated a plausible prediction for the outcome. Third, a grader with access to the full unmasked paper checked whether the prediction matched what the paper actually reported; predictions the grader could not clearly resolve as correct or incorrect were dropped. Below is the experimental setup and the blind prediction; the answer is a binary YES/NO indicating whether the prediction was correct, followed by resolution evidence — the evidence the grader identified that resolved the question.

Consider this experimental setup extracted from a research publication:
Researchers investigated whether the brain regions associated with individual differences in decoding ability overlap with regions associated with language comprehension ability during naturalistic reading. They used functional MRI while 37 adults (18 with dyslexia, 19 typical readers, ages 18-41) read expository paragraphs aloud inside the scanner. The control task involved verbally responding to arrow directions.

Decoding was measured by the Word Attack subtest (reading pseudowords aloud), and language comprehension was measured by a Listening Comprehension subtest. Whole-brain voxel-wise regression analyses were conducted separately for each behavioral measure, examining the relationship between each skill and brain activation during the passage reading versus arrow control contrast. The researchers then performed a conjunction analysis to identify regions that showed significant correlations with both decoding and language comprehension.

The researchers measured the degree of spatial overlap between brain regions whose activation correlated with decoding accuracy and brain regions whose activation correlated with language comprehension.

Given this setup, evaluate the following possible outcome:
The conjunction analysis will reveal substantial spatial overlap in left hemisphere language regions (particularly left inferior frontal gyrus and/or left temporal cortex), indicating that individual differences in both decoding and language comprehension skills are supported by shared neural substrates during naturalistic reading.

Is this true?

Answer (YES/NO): NO